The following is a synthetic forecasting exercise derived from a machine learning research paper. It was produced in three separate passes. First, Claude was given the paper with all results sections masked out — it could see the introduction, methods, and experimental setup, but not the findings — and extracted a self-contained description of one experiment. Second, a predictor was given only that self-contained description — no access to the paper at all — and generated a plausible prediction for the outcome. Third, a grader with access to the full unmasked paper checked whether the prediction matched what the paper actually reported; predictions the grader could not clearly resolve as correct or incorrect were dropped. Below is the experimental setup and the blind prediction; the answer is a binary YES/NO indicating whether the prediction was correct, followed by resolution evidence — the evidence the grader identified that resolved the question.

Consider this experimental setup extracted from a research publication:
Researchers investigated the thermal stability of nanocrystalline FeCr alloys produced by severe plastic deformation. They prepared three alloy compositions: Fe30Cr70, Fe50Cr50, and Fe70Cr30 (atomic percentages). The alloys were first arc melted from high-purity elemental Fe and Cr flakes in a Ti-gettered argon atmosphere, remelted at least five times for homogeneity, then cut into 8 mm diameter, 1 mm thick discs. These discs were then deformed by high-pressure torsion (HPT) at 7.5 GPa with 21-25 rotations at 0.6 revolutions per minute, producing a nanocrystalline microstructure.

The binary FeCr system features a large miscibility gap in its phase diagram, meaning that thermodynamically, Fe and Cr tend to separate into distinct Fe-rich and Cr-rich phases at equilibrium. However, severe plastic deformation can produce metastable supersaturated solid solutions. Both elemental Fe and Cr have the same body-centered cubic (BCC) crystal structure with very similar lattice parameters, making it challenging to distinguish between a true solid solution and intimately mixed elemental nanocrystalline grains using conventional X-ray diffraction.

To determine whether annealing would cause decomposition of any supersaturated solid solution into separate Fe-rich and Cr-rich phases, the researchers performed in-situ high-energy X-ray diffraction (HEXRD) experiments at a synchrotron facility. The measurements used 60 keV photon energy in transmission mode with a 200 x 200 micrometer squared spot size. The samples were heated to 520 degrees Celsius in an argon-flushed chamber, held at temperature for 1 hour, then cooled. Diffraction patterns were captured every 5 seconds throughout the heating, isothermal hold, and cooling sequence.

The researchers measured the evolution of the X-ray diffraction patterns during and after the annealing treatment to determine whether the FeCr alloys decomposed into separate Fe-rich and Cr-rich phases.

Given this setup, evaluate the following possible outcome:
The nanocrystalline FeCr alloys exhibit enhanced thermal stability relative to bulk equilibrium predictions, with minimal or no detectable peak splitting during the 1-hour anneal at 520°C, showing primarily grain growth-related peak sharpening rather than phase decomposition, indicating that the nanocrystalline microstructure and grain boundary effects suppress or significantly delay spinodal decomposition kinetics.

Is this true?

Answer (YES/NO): YES